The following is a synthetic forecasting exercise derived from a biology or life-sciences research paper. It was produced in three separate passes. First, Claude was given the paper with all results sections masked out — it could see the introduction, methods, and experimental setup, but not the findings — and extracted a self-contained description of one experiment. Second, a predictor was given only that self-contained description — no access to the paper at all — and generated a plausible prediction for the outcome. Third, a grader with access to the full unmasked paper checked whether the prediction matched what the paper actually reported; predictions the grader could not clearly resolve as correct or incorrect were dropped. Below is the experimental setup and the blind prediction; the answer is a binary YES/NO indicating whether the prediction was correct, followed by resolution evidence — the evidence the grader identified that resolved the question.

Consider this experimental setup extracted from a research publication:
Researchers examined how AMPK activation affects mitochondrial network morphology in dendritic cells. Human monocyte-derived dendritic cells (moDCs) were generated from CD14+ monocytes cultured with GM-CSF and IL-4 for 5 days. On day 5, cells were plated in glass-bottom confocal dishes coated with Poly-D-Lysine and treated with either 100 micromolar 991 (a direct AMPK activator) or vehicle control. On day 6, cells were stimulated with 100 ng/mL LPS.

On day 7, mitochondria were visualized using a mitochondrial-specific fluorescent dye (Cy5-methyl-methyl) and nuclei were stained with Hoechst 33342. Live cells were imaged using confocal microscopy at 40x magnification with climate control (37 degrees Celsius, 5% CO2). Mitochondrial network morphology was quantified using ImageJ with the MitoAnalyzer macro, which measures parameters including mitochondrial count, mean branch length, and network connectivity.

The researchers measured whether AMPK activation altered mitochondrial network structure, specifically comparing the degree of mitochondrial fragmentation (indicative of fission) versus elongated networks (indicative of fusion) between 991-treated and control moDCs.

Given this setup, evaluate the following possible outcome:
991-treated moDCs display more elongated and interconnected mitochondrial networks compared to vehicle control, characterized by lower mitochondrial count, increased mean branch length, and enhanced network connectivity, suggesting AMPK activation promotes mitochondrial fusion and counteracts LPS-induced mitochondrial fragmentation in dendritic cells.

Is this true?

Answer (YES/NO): NO